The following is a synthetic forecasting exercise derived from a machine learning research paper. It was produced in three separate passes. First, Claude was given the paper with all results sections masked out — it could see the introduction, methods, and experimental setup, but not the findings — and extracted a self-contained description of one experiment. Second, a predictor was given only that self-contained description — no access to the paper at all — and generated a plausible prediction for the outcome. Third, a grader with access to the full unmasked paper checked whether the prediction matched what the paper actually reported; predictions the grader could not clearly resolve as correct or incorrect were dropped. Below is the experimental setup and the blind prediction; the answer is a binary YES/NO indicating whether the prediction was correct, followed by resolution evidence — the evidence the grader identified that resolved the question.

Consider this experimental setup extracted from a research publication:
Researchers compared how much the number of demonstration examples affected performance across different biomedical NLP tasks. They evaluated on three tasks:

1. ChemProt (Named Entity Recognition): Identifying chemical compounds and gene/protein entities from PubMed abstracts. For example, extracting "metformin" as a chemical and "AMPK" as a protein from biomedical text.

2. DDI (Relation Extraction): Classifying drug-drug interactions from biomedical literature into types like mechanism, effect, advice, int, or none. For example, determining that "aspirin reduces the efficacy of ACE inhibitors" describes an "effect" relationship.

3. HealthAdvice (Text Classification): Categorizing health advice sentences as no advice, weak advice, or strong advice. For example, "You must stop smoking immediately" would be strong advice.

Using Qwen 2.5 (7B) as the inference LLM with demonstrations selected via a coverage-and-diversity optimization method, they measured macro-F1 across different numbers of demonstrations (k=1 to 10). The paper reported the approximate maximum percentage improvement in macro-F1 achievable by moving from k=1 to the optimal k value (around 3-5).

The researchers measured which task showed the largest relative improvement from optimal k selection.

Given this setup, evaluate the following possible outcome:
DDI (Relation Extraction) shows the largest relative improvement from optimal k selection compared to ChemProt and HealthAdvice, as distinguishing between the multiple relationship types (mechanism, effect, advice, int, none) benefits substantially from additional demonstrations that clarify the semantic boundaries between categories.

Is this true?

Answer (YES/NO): NO